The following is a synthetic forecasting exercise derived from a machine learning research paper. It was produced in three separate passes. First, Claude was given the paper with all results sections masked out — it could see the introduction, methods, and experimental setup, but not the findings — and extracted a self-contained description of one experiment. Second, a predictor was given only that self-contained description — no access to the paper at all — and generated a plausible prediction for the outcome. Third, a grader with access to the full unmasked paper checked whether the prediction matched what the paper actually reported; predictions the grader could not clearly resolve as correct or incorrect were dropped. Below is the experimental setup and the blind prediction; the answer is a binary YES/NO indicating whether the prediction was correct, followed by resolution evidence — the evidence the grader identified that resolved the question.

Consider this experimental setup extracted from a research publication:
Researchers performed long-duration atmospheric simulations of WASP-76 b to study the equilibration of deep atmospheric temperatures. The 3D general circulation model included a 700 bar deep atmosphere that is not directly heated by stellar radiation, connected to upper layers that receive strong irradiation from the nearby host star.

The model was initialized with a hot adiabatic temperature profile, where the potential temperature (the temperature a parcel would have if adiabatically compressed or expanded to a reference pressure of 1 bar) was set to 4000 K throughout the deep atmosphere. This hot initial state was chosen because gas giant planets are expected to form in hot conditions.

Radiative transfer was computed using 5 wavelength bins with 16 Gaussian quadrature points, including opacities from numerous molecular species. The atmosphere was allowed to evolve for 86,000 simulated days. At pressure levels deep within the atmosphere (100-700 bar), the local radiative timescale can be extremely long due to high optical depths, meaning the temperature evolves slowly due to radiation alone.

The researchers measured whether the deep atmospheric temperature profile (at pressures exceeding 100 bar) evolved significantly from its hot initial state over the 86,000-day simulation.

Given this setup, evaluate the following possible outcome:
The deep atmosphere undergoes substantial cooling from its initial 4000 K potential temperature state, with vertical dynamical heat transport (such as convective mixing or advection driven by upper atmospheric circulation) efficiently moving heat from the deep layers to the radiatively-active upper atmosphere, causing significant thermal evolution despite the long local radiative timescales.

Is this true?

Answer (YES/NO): NO